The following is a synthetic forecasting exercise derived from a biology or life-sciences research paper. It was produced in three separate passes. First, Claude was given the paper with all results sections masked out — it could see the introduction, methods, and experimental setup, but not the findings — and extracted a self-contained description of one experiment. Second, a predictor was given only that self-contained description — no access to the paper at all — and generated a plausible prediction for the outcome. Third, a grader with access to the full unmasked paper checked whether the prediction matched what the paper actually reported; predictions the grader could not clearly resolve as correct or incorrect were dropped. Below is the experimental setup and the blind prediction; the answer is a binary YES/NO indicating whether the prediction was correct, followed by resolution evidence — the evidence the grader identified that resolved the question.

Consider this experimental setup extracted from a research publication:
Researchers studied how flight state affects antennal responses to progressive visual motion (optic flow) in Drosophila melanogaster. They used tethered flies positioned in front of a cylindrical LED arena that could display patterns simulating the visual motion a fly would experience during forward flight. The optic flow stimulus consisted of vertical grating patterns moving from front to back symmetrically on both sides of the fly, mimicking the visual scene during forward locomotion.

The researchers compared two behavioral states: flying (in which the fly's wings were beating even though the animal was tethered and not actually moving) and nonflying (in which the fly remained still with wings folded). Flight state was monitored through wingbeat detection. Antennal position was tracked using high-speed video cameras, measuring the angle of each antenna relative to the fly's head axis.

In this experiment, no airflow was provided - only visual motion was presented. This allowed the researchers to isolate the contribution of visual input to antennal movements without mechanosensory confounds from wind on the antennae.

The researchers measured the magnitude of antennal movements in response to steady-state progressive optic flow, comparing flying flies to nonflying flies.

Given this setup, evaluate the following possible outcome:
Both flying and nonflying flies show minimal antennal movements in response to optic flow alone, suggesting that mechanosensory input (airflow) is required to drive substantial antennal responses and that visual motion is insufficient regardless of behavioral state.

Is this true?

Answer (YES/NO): NO